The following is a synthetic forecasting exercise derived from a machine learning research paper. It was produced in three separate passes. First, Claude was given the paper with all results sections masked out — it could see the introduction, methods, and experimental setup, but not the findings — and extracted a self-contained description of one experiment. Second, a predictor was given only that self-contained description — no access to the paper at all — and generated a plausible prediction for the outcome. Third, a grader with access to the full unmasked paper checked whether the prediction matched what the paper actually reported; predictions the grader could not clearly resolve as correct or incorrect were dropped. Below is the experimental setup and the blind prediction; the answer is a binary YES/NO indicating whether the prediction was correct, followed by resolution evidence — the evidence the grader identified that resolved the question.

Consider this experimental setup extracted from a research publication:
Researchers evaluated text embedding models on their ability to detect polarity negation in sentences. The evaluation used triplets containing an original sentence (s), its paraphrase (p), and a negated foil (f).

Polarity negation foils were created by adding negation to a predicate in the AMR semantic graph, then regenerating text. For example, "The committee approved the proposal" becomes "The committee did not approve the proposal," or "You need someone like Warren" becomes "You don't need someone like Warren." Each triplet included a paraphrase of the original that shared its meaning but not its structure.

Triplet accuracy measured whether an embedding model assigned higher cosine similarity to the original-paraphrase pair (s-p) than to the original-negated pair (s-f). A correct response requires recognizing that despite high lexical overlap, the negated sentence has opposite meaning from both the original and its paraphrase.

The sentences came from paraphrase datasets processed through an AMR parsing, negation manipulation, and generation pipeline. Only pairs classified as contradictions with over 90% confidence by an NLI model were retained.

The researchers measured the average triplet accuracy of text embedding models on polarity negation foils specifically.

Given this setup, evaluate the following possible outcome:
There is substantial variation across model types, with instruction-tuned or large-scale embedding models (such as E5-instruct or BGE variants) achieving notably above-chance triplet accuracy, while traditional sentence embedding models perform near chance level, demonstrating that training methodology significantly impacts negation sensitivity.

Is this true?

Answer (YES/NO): NO